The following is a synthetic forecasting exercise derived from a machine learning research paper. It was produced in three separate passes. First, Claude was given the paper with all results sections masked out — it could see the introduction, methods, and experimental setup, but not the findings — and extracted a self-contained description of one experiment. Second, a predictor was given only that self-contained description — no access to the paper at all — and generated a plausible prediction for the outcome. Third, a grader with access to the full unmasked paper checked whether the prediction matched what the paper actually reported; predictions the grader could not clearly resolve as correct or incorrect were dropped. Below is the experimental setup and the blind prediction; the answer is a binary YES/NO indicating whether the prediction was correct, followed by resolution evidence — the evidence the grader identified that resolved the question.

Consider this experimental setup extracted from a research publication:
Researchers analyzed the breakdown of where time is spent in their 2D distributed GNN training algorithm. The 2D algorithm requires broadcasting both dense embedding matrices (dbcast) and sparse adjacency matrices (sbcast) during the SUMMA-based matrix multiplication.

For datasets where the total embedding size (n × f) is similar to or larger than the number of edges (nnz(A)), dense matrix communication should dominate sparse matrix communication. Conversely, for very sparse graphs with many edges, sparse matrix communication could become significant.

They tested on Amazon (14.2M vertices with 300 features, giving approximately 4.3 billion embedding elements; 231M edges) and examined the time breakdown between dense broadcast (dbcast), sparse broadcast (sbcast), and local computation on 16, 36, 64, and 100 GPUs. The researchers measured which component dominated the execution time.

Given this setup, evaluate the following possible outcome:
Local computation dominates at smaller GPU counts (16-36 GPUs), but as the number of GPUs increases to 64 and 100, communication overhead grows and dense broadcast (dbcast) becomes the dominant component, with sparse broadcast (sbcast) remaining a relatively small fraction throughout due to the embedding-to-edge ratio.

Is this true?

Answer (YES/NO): NO